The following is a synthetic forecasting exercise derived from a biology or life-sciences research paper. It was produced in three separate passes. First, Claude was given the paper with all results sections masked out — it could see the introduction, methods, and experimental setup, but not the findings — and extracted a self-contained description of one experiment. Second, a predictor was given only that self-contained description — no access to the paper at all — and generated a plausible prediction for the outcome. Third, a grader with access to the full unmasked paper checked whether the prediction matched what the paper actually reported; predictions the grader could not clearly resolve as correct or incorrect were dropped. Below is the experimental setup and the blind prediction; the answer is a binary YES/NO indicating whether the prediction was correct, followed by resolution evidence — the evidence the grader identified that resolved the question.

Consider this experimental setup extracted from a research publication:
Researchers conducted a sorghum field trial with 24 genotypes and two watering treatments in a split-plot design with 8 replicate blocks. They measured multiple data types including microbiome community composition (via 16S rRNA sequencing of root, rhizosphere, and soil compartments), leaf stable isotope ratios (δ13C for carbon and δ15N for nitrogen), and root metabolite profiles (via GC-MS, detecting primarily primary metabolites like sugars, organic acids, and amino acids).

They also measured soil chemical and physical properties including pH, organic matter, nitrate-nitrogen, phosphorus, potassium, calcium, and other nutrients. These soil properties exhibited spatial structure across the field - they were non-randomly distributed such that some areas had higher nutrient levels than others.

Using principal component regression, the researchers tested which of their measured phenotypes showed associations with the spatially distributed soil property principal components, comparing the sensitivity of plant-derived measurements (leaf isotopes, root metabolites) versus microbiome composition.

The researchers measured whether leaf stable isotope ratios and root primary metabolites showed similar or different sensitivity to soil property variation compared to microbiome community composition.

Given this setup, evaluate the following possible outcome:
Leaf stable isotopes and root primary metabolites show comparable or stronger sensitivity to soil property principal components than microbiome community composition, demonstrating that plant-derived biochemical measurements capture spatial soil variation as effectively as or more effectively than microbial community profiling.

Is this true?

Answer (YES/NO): NO